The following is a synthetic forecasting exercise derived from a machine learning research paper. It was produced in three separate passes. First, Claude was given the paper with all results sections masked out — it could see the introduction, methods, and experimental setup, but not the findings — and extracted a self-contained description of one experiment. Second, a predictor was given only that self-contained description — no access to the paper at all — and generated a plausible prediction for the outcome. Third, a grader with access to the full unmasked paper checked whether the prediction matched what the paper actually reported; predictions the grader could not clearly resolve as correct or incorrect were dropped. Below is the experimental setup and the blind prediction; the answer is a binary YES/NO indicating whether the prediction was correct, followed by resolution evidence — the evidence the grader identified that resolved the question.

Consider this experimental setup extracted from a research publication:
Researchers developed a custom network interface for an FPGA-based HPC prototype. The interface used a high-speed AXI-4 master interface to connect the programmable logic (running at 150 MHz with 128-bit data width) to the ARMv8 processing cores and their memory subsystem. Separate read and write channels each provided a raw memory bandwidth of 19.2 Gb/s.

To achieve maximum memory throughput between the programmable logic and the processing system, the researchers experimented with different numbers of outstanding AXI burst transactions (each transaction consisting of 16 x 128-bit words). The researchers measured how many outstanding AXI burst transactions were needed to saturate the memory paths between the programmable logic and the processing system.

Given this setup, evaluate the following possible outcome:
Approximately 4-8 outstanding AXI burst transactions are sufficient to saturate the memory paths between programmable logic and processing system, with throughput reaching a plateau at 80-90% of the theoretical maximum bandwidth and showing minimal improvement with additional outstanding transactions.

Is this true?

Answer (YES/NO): NO